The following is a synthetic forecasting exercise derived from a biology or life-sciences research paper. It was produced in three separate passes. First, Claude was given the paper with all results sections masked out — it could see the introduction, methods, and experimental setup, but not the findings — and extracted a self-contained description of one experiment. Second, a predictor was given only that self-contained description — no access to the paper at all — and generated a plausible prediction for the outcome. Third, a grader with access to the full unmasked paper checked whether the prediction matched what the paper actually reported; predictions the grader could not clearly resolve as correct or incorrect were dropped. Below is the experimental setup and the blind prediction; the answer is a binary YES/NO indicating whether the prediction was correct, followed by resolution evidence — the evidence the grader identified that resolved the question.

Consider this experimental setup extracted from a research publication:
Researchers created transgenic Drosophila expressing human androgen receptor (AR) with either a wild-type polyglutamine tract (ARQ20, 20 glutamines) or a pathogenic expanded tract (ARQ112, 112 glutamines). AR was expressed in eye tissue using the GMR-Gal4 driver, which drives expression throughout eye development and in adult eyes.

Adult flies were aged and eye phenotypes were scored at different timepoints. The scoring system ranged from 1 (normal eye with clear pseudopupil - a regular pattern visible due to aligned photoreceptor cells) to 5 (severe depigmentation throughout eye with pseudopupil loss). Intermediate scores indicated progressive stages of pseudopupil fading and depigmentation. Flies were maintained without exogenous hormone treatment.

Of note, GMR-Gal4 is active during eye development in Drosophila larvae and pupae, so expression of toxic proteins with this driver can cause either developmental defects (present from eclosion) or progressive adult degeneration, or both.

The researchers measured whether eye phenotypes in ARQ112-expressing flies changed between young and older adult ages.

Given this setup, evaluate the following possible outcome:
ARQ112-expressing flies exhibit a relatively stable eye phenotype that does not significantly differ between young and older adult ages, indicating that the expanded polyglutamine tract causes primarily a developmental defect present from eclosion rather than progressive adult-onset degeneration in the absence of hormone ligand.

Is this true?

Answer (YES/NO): NO